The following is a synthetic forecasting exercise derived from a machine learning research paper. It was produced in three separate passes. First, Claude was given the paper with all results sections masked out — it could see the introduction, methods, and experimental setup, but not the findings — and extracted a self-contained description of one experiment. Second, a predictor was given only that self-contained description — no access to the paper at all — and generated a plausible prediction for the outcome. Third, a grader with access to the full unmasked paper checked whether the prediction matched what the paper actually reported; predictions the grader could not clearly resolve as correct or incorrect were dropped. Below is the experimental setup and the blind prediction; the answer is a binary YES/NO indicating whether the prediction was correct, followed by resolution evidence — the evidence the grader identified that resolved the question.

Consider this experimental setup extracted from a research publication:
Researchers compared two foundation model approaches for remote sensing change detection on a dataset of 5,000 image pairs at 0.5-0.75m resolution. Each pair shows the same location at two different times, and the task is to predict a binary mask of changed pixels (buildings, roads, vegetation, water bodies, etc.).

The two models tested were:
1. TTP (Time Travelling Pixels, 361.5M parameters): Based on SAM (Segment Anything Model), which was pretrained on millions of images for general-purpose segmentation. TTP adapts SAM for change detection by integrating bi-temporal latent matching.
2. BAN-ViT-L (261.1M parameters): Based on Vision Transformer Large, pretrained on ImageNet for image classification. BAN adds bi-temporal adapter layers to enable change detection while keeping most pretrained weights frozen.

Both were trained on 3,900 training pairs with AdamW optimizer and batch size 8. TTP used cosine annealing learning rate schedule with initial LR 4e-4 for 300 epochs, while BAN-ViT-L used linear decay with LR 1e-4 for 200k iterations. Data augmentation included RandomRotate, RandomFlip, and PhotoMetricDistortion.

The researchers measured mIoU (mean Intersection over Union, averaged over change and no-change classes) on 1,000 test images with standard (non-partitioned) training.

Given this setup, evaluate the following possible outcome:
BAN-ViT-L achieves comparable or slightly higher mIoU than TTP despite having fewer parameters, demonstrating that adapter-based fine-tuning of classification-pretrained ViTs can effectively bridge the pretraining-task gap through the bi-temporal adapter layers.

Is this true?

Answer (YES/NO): NO